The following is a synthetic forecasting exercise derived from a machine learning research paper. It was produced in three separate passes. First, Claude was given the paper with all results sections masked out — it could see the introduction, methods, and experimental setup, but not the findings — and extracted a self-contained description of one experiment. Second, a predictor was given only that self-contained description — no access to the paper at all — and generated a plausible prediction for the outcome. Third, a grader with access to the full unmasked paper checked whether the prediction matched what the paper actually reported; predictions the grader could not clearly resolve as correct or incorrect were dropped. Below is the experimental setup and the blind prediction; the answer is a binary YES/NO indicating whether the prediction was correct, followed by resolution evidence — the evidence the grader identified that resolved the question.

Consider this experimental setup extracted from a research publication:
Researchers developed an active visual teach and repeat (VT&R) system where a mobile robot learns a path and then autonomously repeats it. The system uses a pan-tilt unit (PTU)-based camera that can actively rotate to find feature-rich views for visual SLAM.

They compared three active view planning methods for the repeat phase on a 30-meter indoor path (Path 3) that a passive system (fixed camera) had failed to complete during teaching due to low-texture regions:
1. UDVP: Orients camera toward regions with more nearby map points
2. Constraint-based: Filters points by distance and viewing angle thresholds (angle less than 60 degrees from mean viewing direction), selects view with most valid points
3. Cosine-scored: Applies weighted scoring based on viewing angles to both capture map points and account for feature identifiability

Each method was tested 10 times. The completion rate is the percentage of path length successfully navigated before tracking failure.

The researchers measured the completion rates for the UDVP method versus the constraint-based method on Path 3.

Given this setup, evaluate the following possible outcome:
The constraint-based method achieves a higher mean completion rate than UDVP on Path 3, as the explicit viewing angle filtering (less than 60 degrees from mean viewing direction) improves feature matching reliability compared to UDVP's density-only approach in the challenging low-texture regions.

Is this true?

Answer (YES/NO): YES